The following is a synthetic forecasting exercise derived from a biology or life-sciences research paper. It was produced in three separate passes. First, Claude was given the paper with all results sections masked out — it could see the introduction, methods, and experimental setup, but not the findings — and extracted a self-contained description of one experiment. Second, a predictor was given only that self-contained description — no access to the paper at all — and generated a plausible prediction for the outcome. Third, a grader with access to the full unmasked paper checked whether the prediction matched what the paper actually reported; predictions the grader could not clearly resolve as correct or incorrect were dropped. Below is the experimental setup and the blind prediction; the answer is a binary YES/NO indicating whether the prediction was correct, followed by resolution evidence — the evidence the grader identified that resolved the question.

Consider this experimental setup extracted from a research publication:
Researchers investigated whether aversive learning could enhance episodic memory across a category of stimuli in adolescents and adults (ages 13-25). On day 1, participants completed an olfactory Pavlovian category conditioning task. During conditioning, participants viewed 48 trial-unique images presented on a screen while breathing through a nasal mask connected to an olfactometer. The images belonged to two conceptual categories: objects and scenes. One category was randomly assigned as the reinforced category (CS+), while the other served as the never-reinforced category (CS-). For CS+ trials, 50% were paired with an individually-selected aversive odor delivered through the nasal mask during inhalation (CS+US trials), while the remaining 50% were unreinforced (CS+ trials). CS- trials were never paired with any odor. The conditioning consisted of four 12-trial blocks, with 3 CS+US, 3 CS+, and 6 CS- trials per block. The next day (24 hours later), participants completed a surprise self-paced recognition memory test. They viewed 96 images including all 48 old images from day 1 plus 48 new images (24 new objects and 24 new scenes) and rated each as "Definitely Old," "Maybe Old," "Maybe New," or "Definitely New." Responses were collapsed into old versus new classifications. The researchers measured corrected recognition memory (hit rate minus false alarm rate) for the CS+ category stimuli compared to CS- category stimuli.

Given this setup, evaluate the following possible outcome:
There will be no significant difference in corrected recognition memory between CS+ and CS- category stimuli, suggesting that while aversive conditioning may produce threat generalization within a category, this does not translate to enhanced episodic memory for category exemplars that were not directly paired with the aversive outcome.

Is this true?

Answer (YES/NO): NO